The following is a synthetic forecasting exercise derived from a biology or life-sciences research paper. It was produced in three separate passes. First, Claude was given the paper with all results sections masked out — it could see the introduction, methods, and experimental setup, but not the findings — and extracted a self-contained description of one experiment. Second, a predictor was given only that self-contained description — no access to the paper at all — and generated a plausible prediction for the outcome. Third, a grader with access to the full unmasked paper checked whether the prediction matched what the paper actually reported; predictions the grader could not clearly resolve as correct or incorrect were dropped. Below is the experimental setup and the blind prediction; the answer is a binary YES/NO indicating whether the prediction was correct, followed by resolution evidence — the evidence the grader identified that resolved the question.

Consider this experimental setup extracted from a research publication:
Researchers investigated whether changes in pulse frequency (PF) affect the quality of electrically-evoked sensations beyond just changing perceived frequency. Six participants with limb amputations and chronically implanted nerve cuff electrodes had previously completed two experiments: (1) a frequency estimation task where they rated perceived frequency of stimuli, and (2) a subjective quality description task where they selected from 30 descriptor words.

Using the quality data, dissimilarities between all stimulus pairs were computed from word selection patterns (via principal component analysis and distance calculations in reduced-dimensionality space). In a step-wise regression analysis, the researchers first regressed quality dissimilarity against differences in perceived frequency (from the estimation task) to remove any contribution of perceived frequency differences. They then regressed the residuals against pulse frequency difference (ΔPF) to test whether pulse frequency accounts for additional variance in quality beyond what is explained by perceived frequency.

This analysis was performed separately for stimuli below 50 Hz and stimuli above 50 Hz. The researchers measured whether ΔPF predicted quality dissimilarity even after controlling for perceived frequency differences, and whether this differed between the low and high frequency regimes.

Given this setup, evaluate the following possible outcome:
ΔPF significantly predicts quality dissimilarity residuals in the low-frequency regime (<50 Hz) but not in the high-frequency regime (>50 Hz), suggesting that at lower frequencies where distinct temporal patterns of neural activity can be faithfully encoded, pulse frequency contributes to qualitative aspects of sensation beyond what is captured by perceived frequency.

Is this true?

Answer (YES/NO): NO